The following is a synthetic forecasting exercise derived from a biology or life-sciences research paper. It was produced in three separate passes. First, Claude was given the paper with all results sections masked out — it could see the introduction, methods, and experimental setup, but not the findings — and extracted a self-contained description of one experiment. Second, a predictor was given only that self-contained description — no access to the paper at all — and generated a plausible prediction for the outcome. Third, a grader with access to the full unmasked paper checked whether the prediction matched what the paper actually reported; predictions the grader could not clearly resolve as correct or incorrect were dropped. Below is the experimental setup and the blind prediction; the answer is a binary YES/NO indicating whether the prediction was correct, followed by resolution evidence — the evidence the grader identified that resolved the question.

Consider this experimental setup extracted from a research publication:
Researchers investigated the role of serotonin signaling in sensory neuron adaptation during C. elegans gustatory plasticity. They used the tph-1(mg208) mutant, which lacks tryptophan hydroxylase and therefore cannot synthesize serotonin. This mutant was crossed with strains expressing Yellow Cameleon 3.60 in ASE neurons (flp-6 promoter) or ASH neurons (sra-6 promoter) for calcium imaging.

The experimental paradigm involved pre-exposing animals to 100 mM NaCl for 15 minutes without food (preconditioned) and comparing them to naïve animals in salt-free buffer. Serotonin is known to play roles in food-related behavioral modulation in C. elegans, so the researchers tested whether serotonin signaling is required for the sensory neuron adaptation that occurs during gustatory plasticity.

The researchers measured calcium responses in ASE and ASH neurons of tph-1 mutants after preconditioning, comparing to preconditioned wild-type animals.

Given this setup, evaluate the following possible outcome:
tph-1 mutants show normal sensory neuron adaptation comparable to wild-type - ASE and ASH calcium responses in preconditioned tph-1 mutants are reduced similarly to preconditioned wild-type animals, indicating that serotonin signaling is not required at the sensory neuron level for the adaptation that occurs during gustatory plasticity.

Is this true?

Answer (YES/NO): NO